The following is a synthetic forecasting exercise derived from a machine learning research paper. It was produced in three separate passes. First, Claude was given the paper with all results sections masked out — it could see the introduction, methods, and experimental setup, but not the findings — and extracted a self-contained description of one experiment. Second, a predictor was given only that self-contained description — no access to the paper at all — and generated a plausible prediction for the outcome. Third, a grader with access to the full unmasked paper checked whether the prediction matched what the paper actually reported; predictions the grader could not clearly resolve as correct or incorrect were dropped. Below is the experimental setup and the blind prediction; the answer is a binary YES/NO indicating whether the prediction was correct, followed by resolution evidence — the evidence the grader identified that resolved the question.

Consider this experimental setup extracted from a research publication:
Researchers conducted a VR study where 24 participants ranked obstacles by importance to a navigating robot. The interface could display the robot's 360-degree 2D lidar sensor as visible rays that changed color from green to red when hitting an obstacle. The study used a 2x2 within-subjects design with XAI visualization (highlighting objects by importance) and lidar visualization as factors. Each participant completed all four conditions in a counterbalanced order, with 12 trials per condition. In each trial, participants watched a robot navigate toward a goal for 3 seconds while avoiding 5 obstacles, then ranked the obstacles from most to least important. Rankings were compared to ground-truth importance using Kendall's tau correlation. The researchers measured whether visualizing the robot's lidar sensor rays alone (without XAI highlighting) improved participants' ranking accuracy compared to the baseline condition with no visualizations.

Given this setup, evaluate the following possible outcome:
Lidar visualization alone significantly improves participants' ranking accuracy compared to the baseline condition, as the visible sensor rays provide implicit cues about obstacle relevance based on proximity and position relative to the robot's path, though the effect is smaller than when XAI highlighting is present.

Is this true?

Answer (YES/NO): NO